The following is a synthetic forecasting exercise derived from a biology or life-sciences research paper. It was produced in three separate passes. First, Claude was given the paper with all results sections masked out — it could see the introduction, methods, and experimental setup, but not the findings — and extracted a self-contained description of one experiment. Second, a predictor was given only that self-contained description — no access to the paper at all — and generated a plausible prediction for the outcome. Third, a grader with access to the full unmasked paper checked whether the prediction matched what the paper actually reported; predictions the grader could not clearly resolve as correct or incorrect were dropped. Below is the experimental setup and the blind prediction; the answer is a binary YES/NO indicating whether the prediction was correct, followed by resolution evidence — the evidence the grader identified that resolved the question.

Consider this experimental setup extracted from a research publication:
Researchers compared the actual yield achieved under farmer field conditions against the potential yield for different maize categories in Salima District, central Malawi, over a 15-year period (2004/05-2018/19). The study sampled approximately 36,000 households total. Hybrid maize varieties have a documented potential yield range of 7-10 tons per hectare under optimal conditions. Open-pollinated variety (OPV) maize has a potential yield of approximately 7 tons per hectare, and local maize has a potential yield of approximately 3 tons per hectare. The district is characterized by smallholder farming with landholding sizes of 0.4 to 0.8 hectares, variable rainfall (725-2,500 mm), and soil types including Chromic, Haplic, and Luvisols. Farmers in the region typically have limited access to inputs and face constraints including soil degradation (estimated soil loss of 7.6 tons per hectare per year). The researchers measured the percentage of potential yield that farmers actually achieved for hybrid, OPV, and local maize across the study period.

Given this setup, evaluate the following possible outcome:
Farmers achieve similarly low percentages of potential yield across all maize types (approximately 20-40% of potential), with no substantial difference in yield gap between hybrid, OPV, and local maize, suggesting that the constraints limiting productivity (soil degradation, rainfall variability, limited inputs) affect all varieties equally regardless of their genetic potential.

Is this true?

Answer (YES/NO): YES